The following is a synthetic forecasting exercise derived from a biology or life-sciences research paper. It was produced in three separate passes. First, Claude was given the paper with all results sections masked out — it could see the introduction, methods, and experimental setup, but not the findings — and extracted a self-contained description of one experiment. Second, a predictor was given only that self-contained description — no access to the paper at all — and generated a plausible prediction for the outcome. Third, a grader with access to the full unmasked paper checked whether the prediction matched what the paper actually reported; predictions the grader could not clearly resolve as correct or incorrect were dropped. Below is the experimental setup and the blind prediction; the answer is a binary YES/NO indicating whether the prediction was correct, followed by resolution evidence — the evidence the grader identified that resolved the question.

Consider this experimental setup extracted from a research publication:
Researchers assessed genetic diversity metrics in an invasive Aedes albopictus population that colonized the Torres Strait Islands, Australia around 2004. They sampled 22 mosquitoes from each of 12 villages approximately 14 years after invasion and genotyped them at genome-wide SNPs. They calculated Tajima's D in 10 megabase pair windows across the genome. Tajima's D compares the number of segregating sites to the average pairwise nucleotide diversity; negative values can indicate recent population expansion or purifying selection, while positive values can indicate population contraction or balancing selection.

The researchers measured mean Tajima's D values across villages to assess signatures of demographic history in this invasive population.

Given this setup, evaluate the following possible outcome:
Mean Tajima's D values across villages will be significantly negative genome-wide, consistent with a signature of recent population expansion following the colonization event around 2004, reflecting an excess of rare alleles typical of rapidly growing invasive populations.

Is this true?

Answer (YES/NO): YES